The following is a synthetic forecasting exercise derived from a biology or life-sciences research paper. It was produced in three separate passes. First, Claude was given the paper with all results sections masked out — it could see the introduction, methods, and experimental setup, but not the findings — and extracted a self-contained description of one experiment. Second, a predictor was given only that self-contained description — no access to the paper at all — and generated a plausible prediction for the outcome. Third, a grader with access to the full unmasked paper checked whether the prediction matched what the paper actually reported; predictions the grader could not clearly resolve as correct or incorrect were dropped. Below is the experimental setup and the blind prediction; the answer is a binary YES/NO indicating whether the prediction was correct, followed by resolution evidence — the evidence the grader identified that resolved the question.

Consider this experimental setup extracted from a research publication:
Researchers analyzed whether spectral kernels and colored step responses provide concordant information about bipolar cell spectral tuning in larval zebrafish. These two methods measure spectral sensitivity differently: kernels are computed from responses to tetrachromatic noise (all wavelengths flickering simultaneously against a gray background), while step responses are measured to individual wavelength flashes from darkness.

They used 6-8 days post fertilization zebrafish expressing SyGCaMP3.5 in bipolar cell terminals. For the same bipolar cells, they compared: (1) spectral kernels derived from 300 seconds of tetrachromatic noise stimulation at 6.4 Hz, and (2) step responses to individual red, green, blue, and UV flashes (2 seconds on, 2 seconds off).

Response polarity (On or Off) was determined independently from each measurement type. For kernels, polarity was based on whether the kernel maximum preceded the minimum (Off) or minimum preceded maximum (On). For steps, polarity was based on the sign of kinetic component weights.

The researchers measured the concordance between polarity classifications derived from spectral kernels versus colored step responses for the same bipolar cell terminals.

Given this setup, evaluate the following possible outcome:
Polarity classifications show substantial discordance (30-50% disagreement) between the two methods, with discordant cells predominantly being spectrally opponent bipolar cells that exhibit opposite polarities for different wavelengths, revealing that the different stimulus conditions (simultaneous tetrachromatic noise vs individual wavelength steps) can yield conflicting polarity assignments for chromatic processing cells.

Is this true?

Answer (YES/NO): NO